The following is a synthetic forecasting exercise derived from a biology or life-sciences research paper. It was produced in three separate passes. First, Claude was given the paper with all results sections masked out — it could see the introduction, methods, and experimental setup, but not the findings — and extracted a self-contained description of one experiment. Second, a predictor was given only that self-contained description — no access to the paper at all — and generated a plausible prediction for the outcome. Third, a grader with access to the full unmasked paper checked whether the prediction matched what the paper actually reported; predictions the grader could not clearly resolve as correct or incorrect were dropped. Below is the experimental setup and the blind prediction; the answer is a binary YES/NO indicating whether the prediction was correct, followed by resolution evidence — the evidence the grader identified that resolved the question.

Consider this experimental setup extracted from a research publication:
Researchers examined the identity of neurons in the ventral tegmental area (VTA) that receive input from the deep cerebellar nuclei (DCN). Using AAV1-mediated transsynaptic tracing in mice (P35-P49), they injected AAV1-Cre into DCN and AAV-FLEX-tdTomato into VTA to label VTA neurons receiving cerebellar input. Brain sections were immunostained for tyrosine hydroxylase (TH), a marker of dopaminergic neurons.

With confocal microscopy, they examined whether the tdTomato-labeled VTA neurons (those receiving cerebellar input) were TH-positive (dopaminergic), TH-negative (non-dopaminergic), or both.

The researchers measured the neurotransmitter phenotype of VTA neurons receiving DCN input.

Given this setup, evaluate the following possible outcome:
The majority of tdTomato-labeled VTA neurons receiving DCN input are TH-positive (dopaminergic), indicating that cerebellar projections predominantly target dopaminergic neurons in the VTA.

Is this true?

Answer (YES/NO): NO